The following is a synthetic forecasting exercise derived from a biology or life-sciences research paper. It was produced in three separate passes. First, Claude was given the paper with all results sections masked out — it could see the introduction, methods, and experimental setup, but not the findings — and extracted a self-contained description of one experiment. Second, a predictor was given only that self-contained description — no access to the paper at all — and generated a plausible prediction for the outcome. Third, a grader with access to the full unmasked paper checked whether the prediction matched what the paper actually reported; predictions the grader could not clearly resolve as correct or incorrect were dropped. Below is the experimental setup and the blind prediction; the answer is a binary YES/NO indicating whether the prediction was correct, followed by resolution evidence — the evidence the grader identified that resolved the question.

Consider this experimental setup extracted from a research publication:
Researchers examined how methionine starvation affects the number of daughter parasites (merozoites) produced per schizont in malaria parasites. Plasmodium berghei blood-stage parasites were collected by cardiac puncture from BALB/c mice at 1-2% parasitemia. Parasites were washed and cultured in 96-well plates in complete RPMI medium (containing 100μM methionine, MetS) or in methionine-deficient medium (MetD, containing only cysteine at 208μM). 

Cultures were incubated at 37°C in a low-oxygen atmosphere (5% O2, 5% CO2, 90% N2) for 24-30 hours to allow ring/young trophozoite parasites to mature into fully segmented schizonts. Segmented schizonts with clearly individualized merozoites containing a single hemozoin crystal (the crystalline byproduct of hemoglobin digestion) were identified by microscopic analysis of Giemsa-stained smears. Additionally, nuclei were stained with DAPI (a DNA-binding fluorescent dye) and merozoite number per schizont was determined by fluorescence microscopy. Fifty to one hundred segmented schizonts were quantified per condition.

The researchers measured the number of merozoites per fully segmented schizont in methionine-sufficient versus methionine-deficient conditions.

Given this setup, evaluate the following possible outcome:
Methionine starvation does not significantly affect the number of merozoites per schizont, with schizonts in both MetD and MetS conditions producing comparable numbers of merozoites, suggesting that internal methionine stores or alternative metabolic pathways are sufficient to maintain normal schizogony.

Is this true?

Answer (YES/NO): NO